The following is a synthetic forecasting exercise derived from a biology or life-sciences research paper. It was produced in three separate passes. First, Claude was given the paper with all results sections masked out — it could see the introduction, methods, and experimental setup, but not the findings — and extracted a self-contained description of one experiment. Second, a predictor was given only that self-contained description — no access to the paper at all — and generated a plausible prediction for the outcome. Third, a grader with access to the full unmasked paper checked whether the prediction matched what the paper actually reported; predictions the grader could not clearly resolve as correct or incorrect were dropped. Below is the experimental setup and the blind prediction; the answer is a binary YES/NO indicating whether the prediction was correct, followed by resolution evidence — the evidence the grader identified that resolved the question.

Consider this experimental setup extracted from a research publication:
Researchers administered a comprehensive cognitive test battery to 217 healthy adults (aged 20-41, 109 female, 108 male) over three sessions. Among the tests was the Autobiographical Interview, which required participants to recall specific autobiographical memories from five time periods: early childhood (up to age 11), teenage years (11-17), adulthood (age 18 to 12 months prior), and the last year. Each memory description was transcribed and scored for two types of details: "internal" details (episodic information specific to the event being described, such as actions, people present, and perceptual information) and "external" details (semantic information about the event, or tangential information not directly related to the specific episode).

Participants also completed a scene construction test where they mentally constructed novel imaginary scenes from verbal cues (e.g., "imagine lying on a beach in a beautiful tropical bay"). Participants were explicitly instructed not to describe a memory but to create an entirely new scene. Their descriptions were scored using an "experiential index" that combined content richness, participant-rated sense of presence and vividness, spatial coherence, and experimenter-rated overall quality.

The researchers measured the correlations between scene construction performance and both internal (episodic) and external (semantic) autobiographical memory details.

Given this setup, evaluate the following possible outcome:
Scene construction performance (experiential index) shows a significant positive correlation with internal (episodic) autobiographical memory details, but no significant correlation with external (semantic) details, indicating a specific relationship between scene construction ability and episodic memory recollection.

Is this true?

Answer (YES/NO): YES